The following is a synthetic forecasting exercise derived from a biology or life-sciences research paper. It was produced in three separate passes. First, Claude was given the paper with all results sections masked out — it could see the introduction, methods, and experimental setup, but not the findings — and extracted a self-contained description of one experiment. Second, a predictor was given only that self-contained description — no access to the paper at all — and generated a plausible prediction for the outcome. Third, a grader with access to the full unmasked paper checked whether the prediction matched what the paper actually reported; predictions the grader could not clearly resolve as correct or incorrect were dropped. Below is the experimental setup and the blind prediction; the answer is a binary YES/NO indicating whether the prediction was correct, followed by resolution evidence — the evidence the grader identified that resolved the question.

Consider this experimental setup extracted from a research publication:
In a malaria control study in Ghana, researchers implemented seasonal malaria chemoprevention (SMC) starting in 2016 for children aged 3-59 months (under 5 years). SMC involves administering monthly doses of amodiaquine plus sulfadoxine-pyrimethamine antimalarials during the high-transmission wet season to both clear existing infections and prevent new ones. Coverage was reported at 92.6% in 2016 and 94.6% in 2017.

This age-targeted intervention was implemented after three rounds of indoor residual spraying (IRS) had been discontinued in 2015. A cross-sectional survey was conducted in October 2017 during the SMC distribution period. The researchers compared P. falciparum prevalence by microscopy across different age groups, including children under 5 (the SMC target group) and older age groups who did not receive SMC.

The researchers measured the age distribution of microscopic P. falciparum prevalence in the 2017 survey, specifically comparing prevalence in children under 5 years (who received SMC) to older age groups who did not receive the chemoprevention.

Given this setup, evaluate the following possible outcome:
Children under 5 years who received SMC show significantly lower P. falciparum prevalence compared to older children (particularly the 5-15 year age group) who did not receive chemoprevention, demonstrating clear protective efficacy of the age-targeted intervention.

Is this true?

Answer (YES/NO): YES